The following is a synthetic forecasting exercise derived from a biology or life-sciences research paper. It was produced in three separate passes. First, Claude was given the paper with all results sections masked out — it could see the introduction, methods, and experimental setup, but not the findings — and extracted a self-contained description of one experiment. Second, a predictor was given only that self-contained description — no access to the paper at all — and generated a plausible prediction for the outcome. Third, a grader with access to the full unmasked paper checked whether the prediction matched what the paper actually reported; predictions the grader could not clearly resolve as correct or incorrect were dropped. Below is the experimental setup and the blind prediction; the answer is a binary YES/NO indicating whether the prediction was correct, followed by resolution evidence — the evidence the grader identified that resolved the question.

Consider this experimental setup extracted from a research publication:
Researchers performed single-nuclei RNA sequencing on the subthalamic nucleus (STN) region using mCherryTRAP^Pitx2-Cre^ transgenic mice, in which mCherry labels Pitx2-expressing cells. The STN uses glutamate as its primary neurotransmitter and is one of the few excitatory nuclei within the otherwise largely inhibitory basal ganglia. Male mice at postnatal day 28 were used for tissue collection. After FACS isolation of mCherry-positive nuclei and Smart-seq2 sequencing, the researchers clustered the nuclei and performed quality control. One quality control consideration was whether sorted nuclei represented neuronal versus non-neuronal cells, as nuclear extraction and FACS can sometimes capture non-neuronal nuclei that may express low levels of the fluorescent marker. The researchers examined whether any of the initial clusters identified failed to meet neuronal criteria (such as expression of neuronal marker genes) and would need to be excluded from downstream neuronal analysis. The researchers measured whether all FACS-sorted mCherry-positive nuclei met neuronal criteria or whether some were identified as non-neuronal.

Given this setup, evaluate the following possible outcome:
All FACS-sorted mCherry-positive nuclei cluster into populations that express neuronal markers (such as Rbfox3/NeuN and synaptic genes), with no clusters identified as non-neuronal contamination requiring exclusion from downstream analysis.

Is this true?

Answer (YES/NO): NO